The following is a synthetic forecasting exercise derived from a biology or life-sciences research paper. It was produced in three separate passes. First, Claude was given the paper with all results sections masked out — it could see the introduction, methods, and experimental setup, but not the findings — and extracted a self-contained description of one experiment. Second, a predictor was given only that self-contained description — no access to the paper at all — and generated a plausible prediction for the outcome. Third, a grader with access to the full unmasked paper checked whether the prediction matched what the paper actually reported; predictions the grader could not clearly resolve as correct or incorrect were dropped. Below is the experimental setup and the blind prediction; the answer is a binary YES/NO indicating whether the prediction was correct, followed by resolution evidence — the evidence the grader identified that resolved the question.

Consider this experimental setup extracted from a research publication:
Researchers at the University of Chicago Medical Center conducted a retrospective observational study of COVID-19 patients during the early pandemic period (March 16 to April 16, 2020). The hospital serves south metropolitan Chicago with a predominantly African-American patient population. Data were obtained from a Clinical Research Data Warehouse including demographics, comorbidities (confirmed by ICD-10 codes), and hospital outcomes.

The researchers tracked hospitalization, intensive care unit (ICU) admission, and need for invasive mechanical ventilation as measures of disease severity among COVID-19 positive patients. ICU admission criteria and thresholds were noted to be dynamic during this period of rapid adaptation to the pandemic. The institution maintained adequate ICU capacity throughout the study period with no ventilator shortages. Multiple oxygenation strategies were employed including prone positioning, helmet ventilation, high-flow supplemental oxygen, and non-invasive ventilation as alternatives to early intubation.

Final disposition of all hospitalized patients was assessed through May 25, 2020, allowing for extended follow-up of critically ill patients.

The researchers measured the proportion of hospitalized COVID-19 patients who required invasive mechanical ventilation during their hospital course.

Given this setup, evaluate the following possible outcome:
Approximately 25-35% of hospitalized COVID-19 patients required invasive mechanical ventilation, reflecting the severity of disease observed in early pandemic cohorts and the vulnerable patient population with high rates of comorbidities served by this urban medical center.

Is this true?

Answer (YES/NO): NO